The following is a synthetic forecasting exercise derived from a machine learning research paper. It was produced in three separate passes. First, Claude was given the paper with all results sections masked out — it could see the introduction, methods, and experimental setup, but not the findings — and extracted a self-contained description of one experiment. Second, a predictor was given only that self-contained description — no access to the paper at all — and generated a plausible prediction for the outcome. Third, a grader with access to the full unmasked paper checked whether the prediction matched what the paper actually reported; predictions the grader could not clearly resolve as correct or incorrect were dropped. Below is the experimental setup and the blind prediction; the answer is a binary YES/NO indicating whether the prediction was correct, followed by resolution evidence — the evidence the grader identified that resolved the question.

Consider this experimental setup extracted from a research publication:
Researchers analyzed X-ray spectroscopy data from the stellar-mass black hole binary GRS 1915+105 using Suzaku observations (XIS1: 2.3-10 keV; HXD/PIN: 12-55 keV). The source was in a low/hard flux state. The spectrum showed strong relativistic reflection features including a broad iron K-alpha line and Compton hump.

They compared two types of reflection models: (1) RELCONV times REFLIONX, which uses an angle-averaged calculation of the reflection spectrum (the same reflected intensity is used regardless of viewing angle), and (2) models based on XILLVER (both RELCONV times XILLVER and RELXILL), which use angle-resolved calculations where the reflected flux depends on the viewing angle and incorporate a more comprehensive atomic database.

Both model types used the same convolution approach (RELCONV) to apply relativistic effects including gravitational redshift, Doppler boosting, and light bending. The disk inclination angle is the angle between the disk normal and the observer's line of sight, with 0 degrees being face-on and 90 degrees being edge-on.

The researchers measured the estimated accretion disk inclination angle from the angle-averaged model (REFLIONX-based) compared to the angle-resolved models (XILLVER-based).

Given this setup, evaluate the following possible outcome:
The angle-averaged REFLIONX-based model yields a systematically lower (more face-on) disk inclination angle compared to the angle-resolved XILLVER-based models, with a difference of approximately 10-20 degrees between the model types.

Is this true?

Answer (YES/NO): NO